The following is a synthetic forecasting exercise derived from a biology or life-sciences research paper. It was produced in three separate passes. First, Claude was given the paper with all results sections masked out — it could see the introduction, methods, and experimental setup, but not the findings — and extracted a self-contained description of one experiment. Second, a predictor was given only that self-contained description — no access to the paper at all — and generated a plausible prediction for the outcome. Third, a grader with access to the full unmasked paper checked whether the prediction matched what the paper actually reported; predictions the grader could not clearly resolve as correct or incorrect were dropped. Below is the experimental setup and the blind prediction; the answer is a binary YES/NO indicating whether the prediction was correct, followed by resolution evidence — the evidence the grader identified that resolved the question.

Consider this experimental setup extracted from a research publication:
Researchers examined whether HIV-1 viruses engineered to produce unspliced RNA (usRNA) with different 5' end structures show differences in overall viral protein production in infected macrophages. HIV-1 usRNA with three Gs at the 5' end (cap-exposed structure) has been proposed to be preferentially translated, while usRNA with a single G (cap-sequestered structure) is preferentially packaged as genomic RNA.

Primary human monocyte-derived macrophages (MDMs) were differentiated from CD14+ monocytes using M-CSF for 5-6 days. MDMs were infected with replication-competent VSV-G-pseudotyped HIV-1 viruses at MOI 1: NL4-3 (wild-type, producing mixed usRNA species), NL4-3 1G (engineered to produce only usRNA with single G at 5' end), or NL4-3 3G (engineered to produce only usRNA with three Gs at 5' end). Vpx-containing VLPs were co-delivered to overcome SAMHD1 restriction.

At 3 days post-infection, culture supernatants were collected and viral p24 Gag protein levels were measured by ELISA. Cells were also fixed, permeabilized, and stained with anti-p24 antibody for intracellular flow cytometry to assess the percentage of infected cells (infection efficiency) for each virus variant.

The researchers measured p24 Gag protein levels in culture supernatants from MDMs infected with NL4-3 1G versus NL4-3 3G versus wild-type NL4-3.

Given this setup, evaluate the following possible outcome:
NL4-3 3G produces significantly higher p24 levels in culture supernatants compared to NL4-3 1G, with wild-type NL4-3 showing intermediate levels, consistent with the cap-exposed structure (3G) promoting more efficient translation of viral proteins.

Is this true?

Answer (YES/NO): NO